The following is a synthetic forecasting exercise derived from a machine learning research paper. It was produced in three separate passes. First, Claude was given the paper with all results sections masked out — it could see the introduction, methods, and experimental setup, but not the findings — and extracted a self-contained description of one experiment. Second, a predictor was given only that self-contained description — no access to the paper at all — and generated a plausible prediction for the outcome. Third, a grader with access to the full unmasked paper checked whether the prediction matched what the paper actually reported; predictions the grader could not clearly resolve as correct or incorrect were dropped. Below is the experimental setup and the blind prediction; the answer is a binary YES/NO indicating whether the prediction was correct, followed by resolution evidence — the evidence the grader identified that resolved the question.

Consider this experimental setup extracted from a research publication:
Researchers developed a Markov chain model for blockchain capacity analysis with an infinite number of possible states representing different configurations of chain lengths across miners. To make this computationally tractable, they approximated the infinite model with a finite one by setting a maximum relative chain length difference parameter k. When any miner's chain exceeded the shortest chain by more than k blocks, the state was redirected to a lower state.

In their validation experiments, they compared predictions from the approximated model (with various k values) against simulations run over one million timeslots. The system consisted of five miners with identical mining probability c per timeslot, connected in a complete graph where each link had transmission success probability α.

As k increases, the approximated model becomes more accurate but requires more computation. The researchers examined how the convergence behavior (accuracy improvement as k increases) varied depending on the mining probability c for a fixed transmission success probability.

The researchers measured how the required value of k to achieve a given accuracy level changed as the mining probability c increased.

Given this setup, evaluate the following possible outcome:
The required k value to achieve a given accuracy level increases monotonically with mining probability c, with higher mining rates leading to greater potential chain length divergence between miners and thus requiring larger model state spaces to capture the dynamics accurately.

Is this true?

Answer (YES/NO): YES